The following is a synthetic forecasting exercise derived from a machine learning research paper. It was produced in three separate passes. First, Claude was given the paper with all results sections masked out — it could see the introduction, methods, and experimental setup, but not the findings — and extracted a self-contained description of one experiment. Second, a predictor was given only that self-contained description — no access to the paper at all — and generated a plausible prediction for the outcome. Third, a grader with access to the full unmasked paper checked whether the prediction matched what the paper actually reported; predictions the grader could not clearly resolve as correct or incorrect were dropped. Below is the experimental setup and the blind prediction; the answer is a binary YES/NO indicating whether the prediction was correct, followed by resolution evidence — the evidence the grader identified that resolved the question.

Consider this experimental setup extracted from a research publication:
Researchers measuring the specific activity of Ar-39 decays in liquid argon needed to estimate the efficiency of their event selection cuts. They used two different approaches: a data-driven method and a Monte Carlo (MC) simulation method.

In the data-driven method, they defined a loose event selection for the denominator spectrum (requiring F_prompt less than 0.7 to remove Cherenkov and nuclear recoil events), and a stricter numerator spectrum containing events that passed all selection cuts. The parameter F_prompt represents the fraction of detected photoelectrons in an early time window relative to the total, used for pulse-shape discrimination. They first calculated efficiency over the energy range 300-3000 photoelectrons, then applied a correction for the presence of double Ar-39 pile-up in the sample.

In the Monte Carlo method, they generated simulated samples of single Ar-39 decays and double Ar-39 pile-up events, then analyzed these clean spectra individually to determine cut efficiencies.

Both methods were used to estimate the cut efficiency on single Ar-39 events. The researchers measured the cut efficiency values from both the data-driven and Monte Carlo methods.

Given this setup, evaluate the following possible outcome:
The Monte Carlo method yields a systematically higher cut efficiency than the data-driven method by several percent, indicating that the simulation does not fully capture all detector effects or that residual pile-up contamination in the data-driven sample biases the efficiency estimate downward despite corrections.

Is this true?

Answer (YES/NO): NO